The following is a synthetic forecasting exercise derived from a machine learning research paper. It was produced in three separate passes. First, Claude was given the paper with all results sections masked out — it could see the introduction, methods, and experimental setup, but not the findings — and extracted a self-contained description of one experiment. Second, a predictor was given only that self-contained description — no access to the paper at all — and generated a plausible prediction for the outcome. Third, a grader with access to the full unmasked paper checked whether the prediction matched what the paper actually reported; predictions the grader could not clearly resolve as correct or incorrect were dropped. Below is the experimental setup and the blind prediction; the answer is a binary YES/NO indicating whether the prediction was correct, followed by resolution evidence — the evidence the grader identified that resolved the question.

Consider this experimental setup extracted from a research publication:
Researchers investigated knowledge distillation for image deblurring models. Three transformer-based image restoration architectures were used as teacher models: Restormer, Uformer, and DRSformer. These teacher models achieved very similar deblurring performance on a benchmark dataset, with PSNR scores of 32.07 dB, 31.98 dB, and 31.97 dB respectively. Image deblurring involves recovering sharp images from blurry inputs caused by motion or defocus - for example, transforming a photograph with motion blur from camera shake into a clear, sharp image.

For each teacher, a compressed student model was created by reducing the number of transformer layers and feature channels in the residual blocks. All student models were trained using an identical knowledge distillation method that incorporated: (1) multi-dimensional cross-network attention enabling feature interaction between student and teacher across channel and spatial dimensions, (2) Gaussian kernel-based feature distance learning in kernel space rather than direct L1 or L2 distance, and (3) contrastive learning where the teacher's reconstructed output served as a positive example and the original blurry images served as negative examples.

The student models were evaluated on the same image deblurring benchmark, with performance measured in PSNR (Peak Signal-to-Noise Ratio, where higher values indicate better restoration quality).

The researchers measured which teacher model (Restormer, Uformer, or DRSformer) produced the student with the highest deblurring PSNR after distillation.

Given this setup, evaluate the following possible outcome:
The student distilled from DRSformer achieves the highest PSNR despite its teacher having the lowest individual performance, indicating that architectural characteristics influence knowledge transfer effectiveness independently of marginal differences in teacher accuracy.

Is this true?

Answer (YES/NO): NO